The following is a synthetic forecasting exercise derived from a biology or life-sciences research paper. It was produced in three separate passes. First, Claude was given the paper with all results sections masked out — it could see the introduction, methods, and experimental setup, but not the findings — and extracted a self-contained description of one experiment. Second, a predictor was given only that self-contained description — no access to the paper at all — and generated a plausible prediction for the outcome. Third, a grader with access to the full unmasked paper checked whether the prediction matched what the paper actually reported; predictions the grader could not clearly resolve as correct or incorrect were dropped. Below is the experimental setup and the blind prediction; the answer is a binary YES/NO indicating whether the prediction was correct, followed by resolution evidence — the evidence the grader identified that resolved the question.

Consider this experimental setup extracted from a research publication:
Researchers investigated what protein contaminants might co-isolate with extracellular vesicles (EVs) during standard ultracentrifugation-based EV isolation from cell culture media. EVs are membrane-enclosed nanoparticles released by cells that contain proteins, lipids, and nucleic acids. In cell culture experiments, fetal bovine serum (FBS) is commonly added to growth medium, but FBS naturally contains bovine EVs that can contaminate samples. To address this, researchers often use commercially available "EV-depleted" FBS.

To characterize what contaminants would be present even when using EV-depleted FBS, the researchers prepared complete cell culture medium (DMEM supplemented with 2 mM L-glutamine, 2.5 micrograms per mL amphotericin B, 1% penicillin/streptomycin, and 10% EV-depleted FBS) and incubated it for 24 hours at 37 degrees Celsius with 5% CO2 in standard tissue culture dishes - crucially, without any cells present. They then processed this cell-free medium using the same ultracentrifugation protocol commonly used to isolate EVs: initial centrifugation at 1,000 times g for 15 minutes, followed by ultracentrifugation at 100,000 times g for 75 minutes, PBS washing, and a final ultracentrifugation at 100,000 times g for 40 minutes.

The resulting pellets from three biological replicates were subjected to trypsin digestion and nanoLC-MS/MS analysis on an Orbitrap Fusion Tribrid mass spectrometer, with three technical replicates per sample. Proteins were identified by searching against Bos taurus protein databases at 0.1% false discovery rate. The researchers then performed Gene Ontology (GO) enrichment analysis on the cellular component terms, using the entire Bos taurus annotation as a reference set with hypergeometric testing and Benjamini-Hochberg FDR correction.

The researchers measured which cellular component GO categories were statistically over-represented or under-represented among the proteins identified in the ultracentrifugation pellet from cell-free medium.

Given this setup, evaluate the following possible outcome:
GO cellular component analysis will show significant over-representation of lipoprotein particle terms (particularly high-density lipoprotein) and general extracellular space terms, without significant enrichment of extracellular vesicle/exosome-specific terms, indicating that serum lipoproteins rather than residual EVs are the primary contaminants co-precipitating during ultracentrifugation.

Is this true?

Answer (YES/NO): NO